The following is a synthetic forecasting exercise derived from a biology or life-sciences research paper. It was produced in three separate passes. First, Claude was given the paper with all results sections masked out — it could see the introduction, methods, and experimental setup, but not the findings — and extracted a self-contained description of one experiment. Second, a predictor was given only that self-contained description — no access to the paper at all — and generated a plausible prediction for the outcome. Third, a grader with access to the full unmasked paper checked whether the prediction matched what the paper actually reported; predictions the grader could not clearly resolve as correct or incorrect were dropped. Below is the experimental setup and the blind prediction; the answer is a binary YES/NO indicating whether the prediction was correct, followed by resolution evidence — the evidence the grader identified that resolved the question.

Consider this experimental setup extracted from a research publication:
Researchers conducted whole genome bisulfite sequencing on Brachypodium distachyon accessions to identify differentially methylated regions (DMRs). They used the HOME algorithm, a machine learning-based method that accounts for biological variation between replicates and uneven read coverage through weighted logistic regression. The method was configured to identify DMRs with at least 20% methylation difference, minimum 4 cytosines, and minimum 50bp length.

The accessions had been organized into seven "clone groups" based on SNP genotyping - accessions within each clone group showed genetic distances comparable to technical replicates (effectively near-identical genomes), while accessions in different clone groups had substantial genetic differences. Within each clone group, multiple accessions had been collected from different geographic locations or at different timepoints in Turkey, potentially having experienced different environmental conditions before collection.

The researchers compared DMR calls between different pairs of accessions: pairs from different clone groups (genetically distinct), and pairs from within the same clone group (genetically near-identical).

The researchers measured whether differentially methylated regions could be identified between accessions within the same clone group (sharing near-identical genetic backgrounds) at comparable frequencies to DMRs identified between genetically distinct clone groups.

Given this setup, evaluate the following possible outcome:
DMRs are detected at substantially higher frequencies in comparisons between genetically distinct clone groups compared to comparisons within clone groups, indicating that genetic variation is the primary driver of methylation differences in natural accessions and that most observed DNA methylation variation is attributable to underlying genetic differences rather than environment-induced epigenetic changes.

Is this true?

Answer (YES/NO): YES